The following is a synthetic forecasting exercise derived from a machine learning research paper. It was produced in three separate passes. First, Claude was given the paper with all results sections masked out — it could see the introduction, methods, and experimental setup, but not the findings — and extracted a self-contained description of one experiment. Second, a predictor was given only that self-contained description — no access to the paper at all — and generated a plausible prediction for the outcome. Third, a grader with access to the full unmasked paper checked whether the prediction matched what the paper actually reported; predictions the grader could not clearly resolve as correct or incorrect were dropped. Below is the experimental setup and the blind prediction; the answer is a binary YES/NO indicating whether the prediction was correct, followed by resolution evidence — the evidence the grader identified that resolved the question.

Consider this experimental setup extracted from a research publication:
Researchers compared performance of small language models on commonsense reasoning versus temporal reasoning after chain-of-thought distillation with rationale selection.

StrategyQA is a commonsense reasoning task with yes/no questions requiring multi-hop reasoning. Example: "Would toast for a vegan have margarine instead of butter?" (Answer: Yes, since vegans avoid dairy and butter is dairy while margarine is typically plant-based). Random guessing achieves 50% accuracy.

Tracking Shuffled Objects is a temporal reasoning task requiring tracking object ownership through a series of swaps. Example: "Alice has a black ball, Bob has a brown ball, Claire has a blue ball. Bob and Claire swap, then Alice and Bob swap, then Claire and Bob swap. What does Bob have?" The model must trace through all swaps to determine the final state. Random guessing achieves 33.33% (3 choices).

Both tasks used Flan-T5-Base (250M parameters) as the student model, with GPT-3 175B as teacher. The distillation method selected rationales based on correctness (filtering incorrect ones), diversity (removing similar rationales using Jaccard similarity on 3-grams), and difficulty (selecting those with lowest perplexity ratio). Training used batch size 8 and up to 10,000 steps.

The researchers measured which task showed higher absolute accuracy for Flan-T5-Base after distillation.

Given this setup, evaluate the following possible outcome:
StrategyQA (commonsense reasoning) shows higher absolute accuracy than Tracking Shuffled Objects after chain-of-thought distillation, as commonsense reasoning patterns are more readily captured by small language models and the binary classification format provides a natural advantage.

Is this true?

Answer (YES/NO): NO